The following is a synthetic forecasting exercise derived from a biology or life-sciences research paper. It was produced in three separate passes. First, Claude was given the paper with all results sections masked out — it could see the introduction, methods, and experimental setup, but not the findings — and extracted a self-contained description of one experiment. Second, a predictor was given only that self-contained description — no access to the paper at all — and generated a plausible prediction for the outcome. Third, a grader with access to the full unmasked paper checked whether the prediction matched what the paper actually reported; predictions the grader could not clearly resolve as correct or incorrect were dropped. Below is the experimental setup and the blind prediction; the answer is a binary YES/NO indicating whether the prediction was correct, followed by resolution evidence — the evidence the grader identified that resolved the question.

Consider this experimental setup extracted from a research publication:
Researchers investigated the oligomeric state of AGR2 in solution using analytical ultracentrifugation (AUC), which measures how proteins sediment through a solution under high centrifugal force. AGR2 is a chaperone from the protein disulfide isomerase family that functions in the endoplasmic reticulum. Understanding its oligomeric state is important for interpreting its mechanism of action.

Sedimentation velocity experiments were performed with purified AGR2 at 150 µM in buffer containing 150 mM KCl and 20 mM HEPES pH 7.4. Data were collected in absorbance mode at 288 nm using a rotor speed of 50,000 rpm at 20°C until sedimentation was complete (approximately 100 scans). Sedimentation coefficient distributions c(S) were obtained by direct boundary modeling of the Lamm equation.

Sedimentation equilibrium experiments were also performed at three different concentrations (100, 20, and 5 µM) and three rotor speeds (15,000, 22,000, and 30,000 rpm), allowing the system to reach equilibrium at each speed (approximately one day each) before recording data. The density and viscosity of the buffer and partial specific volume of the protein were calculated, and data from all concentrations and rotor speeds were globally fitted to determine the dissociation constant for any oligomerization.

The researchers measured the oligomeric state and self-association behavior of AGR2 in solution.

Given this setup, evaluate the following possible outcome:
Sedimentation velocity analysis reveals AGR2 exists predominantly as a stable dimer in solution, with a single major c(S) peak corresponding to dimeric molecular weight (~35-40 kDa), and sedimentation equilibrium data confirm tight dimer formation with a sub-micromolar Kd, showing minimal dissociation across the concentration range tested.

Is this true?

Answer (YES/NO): NO